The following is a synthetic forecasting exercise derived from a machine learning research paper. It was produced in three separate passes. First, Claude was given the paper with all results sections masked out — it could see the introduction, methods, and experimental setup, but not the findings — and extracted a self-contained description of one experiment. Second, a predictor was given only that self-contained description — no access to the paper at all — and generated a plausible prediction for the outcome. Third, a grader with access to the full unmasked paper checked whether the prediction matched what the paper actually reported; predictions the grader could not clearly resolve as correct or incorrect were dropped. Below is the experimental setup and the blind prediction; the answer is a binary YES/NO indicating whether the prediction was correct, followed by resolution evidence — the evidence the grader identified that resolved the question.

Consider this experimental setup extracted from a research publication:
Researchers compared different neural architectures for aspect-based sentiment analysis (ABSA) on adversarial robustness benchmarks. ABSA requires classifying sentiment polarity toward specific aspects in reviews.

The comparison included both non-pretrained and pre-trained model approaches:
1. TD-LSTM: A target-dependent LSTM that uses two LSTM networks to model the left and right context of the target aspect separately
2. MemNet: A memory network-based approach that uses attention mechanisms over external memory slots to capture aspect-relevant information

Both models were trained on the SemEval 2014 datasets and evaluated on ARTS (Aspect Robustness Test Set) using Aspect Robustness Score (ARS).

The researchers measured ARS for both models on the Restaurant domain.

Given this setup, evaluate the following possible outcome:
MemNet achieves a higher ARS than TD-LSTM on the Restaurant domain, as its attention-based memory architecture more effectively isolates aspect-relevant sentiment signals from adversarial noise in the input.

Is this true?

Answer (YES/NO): NO